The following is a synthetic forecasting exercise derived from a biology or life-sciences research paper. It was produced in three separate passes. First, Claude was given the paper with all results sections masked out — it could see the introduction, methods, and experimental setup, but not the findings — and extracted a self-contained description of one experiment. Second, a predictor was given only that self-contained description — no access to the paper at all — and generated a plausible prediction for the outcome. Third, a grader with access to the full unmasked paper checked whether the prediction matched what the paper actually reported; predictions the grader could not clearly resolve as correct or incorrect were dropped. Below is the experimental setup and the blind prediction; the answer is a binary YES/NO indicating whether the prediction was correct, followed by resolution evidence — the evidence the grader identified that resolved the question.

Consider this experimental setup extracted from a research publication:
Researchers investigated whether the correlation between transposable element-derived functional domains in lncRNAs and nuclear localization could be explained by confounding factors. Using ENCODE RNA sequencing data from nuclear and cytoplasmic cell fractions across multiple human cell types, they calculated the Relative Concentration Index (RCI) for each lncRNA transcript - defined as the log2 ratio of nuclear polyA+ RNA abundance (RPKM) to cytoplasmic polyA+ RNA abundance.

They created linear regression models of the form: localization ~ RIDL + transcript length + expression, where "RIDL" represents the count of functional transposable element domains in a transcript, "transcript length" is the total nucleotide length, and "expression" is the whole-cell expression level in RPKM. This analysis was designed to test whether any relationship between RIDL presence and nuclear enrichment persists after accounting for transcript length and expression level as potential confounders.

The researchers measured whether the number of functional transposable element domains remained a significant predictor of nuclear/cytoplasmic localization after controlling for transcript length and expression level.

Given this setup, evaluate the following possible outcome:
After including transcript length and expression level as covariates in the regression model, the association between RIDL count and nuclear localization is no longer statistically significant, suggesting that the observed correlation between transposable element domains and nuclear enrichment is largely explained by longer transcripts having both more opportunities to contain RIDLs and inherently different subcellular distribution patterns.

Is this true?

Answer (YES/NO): NO